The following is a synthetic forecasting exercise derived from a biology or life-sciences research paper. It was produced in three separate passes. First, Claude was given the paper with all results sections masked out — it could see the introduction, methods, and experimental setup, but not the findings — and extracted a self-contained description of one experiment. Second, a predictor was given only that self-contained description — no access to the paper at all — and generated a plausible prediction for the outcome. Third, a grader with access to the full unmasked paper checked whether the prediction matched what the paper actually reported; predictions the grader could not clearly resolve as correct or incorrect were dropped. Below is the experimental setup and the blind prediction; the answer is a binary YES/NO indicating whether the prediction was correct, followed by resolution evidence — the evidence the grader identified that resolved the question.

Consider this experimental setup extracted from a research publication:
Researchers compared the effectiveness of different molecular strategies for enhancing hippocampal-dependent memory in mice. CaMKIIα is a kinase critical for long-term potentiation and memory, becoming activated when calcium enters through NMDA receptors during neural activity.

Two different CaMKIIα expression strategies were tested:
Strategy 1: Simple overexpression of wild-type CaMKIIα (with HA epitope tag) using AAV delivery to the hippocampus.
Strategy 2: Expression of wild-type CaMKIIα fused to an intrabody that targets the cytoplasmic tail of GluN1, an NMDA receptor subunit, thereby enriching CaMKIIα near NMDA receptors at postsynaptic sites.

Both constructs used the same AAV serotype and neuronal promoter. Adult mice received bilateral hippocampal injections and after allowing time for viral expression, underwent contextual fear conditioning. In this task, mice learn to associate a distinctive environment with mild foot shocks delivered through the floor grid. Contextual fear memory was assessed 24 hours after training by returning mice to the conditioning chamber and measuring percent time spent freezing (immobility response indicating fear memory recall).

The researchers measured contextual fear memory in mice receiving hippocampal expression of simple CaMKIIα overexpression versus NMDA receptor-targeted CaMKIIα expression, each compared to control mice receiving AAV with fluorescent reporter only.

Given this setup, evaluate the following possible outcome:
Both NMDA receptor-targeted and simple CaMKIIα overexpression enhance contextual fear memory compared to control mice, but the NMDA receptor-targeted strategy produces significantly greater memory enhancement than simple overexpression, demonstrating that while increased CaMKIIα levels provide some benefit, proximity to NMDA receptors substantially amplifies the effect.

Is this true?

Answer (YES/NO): NO